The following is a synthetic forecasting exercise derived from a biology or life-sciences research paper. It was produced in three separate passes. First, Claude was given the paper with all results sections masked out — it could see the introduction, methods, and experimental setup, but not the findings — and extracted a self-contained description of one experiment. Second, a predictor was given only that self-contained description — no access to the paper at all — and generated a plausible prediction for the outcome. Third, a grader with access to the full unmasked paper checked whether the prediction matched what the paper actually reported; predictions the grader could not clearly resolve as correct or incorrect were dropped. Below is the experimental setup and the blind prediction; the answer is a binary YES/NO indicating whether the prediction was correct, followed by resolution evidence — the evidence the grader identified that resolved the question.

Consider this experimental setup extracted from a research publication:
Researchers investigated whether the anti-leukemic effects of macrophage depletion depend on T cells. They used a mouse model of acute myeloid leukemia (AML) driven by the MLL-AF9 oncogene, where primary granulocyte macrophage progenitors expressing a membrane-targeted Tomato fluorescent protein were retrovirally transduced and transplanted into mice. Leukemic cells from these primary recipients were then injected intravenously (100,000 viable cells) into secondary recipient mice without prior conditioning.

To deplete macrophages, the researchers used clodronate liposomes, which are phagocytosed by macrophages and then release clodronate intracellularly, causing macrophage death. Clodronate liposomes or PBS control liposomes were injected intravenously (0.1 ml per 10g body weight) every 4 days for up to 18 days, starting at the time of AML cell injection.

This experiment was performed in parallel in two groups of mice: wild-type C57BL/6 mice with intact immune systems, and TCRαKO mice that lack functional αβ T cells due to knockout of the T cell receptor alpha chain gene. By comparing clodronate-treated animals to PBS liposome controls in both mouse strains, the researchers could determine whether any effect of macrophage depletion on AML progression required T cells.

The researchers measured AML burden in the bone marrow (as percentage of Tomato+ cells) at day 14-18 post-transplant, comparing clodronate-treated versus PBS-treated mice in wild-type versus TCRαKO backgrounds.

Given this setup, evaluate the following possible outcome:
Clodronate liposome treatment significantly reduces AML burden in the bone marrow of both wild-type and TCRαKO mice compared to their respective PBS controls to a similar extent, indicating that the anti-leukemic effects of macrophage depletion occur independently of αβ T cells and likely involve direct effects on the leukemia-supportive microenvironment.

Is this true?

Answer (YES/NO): NO